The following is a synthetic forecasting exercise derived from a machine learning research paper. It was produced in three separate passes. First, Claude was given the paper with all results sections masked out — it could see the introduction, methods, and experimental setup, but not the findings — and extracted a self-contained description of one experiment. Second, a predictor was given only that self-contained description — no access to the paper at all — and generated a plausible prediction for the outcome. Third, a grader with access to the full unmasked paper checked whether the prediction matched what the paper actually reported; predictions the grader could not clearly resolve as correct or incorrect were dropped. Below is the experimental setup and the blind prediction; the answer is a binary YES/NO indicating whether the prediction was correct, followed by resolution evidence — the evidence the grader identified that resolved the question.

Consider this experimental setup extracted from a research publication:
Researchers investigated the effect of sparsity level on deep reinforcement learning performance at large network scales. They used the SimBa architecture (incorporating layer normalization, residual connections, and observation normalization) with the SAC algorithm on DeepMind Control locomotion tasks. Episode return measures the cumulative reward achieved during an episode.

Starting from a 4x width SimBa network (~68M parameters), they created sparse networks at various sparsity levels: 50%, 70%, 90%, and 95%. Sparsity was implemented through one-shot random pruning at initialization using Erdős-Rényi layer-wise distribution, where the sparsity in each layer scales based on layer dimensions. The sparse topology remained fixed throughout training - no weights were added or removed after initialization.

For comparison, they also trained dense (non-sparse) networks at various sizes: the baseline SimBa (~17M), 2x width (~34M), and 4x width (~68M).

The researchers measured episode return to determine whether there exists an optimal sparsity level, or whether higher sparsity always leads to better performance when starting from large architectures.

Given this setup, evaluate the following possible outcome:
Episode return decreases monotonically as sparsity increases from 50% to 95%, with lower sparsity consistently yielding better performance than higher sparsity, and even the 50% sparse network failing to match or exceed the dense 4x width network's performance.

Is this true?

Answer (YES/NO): NO